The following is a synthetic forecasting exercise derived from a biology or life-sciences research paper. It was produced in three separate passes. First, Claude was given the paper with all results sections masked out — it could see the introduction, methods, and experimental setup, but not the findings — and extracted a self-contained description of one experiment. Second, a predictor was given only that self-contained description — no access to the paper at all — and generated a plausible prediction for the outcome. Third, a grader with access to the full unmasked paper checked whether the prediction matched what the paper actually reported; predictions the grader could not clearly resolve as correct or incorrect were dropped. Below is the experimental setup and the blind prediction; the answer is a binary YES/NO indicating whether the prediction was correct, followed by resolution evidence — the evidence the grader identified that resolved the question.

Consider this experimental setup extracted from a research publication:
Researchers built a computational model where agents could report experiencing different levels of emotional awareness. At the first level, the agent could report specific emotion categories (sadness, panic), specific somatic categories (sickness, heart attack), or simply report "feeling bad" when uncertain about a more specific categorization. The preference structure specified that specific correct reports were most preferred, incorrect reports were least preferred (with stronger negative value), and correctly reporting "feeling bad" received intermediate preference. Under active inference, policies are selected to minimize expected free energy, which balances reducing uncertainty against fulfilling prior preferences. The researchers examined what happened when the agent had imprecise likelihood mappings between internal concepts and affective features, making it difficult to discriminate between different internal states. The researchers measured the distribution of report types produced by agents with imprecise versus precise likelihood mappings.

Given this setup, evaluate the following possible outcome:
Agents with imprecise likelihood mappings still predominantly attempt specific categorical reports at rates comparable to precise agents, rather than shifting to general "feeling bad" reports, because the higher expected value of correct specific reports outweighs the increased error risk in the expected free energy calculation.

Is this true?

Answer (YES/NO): NO